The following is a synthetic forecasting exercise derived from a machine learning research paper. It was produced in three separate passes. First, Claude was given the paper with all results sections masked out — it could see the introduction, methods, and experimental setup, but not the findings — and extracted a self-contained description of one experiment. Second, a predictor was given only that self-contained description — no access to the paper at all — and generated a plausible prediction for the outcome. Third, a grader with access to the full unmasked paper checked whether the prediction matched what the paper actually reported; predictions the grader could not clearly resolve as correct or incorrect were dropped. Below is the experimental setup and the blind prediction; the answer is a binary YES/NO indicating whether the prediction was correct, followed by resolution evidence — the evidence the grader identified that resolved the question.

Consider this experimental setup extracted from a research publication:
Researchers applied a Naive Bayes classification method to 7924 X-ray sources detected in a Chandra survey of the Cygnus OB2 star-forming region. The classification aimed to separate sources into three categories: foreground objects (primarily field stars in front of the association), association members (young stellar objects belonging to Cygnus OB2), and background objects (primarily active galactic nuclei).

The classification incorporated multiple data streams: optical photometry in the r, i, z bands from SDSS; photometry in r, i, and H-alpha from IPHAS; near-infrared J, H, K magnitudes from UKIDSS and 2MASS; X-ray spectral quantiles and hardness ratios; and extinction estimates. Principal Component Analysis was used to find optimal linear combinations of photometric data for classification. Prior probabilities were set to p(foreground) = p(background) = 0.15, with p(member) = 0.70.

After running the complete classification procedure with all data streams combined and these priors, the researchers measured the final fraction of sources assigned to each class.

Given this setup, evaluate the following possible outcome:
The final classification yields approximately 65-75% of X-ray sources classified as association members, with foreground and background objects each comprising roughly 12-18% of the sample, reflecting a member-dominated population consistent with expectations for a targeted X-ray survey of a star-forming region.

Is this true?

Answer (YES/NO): NO